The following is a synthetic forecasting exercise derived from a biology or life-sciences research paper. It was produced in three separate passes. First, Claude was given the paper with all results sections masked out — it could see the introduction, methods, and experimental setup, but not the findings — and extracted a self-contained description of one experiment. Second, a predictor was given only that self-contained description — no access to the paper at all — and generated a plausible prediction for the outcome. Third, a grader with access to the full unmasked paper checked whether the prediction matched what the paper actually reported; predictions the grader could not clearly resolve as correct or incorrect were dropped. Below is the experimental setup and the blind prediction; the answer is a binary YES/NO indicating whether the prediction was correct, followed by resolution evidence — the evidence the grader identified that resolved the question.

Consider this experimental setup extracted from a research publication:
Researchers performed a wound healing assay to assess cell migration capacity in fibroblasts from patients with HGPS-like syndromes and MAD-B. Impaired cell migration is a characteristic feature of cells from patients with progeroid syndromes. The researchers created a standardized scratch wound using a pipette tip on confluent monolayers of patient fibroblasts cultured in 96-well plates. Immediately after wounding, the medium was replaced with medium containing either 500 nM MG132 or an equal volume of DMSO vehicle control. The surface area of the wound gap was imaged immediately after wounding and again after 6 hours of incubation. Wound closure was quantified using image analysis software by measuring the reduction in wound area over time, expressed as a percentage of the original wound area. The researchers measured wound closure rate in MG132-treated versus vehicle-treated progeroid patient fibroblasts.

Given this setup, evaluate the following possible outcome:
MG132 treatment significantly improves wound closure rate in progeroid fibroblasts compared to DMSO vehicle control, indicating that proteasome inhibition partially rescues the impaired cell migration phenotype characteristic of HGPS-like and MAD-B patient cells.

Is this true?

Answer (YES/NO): YES